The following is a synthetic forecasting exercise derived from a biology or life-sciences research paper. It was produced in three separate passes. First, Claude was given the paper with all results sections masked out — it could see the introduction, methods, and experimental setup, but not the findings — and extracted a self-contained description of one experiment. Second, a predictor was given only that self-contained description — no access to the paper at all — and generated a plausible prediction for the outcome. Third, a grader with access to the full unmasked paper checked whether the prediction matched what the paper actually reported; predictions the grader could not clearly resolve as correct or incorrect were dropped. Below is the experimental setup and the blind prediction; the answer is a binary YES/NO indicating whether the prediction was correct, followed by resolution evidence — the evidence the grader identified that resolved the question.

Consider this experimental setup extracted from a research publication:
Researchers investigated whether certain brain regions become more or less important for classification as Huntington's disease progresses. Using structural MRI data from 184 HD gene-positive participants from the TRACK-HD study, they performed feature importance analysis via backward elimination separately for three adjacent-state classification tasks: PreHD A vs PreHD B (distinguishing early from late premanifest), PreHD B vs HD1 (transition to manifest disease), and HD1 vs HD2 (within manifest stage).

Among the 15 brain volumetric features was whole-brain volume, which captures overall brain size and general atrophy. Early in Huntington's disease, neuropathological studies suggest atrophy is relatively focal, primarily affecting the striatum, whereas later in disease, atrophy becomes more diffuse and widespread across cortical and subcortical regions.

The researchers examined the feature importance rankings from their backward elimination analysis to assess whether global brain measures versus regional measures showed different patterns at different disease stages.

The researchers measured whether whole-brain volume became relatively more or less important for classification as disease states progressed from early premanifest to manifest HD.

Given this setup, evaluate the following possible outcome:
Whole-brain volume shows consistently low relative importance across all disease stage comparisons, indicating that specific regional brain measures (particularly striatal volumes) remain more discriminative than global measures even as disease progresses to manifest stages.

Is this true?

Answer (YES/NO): YES